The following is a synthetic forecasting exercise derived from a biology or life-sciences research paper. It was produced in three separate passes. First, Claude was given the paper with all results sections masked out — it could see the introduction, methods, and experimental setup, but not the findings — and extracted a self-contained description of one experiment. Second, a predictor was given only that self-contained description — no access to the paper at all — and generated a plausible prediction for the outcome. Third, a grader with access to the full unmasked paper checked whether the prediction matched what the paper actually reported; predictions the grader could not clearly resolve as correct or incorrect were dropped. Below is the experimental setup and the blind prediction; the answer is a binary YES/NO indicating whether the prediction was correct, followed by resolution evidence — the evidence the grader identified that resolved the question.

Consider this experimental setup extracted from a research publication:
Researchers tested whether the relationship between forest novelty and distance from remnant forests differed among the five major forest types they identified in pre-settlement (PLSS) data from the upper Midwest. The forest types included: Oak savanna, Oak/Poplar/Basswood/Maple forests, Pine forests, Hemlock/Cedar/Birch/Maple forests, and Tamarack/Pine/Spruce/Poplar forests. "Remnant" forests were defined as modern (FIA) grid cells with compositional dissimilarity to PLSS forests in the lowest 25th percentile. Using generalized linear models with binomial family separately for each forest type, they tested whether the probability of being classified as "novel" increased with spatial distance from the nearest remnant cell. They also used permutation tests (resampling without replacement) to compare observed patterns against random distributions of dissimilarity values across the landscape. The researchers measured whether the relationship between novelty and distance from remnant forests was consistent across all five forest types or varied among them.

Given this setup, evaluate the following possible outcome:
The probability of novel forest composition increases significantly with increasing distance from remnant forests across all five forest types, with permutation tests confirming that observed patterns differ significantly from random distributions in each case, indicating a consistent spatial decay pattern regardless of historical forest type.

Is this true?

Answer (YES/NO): NO